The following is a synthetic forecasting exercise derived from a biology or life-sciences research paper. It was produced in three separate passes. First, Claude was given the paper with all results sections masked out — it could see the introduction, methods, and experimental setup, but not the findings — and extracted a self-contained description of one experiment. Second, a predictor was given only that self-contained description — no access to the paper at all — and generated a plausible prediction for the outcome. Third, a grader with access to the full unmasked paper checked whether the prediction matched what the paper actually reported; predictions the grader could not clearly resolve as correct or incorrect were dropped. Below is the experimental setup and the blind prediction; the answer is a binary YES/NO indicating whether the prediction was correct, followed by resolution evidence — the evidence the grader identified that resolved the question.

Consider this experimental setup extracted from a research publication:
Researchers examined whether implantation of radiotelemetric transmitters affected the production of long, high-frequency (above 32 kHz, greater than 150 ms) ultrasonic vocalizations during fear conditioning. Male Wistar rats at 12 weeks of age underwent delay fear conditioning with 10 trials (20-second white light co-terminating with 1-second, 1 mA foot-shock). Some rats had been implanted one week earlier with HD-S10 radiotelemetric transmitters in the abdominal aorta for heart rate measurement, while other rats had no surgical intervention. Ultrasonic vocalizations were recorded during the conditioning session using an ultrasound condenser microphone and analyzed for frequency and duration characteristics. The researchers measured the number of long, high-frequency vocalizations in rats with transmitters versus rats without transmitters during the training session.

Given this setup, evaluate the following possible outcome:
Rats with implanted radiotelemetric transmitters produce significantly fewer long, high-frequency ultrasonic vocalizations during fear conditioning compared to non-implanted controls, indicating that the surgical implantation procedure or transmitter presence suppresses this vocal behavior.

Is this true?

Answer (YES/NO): NO